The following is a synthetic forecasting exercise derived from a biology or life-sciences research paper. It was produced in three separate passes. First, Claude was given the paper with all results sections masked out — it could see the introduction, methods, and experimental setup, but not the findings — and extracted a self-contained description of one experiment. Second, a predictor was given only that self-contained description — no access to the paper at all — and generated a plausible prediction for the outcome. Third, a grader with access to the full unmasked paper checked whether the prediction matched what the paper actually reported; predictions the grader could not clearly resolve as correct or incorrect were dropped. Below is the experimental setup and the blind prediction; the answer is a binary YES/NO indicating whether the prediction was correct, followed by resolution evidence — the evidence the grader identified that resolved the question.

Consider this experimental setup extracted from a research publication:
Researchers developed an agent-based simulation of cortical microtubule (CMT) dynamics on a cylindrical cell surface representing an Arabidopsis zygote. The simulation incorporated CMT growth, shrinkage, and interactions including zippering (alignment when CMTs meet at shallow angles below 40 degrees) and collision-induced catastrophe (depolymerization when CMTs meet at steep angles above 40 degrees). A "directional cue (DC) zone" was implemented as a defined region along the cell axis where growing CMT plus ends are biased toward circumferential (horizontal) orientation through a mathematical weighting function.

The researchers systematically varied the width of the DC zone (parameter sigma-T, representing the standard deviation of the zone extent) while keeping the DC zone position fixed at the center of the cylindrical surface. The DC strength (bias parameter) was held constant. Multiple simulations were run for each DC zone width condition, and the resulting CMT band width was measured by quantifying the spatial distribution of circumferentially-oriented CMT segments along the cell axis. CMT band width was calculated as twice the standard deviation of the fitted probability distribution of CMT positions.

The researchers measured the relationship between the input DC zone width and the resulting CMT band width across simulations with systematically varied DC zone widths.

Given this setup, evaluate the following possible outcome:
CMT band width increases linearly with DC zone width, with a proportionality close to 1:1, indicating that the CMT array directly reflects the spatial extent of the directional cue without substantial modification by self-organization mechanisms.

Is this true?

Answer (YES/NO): NO